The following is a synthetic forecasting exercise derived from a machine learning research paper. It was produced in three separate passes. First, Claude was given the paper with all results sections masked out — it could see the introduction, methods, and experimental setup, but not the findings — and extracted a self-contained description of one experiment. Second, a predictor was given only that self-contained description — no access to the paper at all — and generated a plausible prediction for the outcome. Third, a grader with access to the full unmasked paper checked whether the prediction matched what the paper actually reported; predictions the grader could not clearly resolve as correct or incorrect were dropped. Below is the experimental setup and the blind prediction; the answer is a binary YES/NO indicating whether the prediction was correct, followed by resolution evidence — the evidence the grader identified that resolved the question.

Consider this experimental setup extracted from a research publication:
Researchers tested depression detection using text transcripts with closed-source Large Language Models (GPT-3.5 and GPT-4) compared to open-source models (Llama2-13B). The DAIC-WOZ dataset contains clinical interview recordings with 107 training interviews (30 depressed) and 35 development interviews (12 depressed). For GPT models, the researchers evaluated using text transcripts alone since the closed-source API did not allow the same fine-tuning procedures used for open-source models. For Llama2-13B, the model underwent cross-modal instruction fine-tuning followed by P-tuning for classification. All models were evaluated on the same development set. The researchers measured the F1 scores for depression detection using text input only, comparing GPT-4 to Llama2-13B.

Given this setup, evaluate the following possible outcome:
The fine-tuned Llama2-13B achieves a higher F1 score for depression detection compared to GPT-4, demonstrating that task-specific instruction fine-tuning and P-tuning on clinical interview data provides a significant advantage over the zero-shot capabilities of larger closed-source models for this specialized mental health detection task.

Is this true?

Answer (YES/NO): YES